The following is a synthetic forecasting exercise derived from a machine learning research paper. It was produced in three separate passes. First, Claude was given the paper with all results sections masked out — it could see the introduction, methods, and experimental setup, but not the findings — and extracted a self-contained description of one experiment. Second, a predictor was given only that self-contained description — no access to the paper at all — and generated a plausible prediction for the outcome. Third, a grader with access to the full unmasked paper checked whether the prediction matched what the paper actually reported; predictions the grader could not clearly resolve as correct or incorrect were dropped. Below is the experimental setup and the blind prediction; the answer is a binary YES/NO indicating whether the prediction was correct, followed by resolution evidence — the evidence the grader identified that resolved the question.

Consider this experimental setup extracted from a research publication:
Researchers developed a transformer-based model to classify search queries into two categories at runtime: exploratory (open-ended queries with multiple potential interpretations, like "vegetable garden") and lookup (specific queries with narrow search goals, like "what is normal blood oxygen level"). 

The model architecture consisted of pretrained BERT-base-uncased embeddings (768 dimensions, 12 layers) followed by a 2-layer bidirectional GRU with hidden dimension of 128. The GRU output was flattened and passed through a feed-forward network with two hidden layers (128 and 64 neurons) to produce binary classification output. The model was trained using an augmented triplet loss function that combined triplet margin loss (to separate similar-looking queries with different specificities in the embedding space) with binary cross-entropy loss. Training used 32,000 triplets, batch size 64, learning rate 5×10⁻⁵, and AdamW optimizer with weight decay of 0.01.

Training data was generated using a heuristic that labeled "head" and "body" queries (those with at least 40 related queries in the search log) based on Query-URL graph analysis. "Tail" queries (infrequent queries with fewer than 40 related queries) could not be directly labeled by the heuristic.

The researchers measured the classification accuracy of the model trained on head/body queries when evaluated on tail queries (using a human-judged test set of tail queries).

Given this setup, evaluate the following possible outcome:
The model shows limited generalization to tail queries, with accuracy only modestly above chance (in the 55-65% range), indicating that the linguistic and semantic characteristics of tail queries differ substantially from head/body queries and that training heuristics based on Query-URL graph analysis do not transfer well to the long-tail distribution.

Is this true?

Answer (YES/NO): NO